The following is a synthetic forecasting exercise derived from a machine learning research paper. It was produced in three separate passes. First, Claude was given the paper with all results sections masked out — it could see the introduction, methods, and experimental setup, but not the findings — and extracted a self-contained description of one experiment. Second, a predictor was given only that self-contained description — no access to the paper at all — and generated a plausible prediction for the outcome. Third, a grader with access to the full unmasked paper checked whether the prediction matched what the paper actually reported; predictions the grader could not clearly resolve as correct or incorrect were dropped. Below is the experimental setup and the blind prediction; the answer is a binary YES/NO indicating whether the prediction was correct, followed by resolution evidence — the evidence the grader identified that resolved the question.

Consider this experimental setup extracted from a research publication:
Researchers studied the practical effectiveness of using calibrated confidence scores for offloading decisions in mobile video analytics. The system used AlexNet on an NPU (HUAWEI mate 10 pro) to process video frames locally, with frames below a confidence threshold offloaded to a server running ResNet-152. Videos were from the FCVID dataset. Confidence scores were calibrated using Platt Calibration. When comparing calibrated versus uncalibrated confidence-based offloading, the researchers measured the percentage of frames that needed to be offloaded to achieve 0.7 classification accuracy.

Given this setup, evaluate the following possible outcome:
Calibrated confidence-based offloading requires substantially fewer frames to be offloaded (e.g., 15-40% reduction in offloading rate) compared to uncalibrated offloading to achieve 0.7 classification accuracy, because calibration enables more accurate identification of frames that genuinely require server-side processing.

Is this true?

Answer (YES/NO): YES